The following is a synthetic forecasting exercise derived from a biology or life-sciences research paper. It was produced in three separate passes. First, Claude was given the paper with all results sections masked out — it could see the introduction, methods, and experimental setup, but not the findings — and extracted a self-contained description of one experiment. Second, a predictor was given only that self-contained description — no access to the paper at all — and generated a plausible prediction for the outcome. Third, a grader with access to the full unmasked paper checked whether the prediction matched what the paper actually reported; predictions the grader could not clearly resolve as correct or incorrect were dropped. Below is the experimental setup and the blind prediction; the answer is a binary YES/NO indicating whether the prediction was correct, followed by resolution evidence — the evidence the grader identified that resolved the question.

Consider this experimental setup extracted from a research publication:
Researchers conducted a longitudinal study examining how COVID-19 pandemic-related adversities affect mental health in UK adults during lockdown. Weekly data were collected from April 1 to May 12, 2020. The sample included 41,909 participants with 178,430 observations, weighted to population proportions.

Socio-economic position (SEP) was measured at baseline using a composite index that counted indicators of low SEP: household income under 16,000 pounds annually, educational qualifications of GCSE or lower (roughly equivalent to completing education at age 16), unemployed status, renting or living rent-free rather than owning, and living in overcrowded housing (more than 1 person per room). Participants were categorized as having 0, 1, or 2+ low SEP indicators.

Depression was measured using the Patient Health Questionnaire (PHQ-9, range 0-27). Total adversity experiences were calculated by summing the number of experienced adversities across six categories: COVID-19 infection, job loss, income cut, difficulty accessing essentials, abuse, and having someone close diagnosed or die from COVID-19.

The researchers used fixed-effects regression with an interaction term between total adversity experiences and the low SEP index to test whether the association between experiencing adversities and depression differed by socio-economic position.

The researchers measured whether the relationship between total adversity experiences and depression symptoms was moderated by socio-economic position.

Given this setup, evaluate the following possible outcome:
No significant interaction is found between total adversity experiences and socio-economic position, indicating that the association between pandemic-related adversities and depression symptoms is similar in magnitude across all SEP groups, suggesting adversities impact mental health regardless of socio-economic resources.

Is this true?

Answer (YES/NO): NO